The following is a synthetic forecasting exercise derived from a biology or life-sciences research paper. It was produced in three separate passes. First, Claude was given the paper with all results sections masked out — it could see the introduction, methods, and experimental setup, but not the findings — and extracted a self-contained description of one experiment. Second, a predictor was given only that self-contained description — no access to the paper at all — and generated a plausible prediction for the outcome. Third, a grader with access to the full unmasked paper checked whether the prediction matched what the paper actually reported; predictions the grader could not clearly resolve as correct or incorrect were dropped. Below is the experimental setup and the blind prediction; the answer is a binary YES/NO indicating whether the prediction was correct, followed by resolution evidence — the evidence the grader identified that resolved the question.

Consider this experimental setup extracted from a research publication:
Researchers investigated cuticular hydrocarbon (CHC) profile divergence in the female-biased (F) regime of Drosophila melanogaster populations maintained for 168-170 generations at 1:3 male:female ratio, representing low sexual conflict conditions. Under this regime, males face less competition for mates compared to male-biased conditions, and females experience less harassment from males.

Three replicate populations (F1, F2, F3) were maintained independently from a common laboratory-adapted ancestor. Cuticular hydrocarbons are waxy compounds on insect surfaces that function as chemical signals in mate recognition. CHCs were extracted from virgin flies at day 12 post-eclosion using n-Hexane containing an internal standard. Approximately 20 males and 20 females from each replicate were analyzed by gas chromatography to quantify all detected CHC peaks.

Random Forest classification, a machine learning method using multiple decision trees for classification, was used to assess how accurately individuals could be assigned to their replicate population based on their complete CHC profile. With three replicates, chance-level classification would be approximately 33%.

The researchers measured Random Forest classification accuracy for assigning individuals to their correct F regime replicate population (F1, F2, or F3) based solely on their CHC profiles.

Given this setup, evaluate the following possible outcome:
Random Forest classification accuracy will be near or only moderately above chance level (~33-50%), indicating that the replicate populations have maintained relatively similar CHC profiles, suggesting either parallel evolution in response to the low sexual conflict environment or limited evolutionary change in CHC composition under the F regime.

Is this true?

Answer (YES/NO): NO